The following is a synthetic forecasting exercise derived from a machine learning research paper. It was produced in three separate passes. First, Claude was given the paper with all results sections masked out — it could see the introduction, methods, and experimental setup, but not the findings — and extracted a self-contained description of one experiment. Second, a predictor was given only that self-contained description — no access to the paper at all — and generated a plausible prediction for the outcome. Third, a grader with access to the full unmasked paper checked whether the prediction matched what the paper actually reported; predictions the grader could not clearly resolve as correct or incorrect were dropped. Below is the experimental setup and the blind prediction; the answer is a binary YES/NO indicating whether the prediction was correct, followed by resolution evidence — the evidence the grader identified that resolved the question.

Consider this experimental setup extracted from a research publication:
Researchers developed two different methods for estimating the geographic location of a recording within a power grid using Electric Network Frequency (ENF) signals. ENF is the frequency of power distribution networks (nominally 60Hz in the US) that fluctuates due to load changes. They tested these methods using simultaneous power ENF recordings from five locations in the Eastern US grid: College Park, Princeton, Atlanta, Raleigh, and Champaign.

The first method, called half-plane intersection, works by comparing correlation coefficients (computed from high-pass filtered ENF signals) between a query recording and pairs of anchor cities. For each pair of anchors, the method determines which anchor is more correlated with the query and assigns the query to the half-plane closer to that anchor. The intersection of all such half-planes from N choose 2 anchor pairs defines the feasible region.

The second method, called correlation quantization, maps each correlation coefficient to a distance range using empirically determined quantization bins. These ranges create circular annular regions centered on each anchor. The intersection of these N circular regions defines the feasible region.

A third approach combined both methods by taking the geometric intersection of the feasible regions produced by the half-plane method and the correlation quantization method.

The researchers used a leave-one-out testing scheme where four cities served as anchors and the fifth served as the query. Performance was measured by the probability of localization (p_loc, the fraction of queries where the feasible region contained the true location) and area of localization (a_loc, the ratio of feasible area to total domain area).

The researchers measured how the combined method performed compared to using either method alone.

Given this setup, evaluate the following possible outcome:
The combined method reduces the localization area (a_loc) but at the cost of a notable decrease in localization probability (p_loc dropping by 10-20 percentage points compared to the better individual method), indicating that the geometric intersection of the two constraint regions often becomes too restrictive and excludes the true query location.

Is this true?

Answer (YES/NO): NO